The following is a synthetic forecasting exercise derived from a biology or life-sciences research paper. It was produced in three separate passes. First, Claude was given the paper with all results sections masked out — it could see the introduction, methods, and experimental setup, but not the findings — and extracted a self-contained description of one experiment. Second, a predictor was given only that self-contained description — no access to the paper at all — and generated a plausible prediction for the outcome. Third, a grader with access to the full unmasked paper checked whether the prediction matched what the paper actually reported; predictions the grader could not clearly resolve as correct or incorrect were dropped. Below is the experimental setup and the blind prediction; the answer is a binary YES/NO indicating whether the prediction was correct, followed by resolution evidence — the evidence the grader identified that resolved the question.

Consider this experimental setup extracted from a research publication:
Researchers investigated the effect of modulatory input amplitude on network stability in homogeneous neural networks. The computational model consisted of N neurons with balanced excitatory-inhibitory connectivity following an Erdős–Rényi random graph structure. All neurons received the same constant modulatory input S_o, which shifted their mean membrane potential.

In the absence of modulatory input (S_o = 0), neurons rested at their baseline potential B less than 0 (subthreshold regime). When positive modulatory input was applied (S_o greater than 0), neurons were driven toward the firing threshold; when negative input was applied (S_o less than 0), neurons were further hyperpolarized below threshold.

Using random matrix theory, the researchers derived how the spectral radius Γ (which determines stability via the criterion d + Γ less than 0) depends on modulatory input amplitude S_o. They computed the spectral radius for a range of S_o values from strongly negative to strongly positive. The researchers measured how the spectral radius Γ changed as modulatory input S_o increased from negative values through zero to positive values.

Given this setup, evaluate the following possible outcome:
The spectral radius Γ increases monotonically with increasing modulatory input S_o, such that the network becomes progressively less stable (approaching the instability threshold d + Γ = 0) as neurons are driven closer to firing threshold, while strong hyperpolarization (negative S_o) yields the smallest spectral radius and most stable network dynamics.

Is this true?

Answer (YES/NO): NO